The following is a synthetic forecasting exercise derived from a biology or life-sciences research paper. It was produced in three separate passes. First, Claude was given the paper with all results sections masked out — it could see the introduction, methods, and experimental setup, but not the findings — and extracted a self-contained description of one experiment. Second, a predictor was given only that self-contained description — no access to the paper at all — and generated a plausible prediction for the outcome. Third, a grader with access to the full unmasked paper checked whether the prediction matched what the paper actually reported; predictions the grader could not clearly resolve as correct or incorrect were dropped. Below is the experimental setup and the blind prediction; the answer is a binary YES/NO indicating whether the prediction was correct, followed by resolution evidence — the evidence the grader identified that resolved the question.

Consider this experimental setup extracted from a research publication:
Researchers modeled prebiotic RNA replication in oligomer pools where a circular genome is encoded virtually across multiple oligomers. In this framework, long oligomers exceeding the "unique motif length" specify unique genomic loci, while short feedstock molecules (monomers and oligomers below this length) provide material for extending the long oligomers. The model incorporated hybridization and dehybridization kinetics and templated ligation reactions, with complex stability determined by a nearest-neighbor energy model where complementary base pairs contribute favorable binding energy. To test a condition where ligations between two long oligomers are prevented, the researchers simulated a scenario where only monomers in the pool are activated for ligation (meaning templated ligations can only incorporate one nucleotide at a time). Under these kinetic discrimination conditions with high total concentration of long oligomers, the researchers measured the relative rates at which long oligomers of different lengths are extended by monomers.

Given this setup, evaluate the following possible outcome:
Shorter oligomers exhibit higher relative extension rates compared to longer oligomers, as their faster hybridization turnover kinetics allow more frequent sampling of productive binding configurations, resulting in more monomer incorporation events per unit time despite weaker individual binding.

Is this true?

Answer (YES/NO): NO